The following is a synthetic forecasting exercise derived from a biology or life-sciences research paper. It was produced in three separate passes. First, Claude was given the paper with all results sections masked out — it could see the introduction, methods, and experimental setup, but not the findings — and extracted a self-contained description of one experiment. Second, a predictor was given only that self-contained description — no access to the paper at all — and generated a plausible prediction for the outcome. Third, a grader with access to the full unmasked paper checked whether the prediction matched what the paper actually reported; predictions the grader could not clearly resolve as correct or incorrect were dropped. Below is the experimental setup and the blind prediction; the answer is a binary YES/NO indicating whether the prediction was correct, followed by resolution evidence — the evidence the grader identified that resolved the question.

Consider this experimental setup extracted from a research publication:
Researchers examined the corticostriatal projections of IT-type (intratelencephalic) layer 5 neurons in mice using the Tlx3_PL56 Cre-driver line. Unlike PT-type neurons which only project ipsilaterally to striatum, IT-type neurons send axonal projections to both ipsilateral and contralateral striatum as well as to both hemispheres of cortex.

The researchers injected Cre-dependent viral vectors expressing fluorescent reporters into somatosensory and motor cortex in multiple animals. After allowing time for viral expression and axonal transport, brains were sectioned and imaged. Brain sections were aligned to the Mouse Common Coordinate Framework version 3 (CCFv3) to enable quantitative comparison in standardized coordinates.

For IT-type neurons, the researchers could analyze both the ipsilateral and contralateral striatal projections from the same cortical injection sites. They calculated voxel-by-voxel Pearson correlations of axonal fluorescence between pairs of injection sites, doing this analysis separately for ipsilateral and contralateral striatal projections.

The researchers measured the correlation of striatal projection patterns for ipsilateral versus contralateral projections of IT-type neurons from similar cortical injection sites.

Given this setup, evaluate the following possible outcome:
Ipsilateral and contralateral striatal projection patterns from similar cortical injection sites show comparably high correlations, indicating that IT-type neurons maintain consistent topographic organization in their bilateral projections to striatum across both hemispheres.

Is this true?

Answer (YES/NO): NO